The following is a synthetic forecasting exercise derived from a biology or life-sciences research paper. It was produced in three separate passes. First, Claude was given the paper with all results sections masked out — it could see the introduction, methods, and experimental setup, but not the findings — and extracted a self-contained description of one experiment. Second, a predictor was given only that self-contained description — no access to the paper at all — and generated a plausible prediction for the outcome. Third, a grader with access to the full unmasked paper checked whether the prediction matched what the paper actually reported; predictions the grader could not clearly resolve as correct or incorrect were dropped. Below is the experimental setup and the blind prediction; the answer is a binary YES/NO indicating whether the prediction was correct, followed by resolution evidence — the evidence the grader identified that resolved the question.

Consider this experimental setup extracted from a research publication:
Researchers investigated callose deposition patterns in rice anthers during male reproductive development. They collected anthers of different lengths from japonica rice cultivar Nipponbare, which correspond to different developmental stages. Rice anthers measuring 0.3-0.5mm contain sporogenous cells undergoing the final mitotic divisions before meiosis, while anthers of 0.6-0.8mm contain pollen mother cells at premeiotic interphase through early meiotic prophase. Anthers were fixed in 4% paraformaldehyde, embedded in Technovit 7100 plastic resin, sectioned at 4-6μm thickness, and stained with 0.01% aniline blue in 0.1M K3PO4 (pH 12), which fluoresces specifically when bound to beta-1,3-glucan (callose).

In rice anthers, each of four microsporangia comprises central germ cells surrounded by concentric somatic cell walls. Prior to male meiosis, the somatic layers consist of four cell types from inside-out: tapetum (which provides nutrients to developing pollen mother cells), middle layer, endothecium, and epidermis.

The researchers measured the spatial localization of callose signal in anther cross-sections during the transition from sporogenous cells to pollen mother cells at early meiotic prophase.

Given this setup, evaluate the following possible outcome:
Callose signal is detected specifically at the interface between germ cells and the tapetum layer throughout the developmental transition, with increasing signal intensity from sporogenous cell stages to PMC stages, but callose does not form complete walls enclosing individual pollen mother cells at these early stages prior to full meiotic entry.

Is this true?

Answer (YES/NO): NO